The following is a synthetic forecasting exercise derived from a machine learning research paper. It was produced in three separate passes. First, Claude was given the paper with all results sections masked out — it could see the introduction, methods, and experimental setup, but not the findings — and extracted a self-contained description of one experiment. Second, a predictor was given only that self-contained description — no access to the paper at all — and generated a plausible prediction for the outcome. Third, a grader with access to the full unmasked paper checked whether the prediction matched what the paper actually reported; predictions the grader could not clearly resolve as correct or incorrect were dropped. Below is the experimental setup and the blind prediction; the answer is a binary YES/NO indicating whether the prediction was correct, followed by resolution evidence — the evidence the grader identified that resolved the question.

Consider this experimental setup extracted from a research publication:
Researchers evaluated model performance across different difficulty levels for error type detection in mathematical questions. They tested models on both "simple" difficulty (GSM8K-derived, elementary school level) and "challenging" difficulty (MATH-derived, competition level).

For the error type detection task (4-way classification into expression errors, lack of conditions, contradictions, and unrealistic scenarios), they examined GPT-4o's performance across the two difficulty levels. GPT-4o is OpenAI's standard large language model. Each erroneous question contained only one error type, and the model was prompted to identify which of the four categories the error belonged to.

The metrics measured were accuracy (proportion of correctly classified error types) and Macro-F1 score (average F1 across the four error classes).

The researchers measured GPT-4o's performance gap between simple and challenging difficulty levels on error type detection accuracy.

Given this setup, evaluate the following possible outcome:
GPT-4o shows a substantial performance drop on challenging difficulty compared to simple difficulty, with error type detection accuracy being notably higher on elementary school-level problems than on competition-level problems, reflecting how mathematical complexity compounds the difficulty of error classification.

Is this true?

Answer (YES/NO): NO